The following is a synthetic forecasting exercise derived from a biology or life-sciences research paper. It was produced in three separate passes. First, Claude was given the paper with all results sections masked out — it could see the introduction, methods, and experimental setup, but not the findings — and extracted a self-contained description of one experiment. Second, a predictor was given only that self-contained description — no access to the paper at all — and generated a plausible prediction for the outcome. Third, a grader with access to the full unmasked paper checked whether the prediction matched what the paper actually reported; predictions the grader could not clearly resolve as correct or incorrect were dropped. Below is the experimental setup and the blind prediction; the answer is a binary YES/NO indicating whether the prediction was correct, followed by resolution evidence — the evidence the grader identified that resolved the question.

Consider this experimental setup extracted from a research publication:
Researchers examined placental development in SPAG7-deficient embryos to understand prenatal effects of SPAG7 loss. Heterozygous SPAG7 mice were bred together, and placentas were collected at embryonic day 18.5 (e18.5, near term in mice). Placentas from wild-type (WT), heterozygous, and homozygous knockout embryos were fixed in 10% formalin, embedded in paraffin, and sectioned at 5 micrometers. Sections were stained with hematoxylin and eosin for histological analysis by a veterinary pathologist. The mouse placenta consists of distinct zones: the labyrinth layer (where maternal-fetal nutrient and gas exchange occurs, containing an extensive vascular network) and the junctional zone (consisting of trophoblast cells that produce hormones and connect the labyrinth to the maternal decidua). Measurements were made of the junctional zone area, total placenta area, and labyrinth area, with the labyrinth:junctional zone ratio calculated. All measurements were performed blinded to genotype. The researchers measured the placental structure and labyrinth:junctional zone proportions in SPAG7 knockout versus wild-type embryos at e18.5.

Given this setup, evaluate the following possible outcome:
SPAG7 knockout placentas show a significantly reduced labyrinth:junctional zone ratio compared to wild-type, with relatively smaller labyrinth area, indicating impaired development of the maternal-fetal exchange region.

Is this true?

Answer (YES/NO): NO